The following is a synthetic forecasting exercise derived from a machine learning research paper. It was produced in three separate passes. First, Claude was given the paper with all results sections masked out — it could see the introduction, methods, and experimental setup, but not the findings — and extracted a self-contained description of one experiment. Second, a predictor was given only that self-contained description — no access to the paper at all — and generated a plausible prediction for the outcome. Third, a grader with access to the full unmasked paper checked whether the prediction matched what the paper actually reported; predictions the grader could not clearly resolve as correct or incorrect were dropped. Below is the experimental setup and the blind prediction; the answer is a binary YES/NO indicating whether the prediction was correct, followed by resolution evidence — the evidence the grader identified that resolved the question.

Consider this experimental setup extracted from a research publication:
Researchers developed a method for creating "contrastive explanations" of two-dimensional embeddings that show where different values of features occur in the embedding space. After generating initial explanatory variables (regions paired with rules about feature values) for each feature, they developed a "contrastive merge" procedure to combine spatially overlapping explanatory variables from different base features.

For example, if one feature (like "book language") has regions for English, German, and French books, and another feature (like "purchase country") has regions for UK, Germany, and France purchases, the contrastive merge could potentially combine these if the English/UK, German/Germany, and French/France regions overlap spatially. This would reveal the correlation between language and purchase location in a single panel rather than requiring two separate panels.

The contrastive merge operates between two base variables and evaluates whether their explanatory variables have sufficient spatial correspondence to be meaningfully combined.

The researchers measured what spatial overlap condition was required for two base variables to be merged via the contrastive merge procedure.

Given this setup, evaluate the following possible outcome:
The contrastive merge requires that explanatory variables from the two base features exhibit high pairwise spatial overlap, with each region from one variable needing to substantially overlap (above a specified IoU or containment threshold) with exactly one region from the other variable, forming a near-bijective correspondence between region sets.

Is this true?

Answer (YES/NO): NO